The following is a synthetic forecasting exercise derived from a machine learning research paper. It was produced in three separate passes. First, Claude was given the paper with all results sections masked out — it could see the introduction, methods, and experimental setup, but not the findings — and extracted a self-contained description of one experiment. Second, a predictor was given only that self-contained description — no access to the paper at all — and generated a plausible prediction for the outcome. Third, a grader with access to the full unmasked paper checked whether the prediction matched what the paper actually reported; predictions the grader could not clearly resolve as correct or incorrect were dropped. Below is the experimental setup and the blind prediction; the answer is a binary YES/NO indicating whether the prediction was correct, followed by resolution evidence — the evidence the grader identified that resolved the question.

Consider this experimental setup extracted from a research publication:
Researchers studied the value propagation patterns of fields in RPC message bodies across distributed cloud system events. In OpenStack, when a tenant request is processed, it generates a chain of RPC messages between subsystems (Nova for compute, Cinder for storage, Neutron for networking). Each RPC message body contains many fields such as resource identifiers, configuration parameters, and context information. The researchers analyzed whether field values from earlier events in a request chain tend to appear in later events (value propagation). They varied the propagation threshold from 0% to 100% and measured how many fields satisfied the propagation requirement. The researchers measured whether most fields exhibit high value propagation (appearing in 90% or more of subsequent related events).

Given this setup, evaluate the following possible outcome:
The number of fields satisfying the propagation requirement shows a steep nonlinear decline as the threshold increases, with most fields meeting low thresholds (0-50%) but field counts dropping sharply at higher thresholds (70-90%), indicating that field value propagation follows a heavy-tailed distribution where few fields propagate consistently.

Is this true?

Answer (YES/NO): NO